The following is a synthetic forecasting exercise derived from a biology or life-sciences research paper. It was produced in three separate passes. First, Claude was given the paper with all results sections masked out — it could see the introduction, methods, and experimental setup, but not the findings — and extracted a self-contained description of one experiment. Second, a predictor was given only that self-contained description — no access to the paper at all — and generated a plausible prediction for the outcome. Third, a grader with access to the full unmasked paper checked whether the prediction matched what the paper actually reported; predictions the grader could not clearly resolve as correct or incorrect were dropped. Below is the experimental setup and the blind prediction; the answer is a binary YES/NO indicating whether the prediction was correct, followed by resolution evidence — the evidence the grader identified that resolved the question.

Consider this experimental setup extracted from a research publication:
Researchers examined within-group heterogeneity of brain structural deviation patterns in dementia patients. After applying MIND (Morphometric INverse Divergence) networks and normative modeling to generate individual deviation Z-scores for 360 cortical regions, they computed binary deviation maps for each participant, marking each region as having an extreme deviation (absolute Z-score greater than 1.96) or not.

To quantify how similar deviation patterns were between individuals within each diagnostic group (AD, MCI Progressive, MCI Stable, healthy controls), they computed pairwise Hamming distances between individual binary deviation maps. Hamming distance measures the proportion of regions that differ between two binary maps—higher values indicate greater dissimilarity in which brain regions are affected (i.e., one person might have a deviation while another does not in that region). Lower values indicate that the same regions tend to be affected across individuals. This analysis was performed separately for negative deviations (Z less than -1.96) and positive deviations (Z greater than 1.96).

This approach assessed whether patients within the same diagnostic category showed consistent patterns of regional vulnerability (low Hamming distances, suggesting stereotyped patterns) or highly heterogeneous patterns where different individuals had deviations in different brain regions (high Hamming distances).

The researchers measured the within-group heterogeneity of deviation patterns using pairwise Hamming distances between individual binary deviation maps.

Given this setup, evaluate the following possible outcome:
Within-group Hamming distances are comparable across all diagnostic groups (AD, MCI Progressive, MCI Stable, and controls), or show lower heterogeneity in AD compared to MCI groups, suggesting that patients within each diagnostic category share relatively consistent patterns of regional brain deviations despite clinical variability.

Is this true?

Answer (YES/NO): NO